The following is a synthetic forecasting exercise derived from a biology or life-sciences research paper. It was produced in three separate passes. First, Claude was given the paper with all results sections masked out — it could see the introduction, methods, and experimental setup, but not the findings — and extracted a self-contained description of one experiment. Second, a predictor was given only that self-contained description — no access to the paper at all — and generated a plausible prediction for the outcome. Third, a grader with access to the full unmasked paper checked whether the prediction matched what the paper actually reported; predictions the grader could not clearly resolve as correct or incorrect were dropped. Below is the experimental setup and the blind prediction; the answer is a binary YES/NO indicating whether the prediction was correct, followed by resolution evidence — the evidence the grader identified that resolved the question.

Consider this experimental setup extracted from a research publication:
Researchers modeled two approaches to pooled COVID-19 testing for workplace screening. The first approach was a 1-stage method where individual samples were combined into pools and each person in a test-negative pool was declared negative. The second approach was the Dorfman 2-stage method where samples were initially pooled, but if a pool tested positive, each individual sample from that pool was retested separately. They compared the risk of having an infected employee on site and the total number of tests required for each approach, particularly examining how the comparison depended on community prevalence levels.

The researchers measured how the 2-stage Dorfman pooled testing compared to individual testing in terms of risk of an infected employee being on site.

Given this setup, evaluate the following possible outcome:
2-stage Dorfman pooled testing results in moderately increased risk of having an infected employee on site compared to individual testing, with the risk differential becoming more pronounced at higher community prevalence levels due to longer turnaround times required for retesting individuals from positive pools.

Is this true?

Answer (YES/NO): NO